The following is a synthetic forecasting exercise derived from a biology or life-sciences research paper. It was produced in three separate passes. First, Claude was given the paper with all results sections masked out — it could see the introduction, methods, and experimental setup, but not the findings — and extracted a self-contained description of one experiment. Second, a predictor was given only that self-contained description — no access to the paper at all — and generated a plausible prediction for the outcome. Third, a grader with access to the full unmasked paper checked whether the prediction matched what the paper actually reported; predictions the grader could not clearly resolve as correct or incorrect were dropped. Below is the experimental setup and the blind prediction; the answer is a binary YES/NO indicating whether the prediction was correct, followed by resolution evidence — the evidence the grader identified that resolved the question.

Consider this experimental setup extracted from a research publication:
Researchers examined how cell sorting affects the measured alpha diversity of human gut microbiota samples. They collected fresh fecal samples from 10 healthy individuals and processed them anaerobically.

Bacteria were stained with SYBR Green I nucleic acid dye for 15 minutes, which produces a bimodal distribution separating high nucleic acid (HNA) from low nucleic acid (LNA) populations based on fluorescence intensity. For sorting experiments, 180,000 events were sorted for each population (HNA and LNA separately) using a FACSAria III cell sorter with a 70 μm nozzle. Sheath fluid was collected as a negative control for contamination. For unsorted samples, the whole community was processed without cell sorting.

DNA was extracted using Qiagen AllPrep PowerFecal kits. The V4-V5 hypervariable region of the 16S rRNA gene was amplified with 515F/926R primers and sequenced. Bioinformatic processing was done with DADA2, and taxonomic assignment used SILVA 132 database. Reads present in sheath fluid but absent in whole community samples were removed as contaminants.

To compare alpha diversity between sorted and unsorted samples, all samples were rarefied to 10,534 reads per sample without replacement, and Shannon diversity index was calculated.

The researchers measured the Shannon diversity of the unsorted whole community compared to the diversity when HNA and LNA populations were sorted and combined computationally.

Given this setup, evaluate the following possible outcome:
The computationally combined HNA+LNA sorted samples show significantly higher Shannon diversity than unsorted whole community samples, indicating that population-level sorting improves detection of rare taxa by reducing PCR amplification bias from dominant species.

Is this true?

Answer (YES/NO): NO